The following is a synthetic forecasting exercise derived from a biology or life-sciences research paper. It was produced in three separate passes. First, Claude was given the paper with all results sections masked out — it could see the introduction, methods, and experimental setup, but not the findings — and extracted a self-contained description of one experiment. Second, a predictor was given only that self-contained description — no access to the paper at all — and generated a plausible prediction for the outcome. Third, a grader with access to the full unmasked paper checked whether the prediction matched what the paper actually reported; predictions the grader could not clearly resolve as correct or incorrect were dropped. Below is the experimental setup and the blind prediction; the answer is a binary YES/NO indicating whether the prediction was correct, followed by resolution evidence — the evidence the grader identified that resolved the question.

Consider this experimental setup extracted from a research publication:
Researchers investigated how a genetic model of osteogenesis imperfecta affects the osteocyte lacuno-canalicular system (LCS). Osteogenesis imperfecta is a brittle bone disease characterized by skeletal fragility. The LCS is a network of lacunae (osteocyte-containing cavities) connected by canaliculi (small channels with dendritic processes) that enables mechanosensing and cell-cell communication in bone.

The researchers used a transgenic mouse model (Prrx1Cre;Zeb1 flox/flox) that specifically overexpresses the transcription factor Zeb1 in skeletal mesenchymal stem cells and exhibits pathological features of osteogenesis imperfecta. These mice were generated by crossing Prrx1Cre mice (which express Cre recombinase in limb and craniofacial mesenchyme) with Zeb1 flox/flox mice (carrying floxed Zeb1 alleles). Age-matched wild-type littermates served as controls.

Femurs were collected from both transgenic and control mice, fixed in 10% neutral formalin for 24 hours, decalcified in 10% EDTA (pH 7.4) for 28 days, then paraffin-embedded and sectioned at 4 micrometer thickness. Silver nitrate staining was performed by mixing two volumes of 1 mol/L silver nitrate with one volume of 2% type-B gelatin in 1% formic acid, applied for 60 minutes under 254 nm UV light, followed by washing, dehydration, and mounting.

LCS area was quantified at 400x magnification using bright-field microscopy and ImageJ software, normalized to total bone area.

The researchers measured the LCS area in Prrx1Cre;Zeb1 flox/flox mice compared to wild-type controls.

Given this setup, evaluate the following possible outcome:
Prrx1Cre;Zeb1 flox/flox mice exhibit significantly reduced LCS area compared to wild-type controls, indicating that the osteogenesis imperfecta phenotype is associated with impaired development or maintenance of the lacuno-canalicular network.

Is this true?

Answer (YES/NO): YES